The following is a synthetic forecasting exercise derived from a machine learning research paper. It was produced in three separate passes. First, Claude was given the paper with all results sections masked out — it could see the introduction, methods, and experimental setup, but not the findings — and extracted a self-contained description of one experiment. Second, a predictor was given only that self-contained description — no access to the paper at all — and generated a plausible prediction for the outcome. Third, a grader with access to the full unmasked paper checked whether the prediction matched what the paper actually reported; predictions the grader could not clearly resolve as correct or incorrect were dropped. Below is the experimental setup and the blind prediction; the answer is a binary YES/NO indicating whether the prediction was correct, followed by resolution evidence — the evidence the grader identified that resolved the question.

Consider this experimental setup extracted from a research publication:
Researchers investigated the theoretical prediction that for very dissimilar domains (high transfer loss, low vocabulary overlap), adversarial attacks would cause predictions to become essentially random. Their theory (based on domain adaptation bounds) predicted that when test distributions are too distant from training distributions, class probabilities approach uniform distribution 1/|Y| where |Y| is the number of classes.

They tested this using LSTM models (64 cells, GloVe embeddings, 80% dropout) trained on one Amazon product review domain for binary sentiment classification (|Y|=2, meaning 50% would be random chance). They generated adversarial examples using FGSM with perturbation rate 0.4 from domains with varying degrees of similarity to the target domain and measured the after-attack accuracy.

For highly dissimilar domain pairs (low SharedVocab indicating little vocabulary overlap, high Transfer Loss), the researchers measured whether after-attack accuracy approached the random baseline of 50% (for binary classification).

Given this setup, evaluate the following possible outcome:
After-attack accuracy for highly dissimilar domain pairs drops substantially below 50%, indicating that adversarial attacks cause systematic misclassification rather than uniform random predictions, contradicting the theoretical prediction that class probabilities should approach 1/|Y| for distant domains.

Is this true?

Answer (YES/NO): NO